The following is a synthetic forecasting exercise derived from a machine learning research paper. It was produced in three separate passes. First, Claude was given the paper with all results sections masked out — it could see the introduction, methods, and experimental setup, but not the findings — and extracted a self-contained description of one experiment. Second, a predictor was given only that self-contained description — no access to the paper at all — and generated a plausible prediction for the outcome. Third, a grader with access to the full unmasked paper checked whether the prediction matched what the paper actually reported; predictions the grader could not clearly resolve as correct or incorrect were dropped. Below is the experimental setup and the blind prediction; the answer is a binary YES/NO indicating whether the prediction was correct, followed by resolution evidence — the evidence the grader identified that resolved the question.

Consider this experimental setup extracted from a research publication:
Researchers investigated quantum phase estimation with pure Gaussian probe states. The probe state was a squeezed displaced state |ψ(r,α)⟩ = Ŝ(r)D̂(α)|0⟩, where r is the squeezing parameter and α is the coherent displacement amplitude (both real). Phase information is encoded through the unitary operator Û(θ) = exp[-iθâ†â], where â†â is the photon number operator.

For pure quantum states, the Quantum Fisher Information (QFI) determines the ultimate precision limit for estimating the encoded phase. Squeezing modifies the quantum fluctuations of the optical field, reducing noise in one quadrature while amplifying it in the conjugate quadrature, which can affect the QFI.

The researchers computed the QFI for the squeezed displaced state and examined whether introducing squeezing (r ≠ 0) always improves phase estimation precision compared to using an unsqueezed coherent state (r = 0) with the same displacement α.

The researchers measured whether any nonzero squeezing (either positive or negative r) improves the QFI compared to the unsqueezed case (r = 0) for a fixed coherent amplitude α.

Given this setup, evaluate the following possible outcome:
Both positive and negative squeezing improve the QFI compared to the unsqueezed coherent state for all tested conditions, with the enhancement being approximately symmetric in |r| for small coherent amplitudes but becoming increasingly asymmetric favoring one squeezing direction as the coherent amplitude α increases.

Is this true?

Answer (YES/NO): NO